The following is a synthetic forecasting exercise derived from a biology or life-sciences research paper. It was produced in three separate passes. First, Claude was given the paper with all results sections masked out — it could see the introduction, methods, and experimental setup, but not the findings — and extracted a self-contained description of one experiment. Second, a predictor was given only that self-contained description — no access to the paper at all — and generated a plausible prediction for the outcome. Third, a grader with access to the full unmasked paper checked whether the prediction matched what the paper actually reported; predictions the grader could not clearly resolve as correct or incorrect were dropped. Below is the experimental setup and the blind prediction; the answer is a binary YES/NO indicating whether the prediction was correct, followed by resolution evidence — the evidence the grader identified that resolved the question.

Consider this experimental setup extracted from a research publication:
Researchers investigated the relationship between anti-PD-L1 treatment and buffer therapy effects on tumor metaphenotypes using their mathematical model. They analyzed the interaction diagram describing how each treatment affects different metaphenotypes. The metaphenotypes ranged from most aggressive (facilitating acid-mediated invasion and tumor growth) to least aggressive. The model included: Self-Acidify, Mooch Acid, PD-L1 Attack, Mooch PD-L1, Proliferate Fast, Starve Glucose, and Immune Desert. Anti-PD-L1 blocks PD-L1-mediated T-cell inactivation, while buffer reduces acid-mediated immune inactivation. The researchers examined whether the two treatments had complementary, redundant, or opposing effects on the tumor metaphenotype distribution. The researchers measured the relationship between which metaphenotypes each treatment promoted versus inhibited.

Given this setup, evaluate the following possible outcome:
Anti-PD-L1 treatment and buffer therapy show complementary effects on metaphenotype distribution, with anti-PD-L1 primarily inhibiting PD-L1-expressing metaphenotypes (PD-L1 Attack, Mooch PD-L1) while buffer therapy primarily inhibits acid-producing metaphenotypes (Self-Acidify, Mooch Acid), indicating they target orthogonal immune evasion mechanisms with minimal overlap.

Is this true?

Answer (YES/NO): NO